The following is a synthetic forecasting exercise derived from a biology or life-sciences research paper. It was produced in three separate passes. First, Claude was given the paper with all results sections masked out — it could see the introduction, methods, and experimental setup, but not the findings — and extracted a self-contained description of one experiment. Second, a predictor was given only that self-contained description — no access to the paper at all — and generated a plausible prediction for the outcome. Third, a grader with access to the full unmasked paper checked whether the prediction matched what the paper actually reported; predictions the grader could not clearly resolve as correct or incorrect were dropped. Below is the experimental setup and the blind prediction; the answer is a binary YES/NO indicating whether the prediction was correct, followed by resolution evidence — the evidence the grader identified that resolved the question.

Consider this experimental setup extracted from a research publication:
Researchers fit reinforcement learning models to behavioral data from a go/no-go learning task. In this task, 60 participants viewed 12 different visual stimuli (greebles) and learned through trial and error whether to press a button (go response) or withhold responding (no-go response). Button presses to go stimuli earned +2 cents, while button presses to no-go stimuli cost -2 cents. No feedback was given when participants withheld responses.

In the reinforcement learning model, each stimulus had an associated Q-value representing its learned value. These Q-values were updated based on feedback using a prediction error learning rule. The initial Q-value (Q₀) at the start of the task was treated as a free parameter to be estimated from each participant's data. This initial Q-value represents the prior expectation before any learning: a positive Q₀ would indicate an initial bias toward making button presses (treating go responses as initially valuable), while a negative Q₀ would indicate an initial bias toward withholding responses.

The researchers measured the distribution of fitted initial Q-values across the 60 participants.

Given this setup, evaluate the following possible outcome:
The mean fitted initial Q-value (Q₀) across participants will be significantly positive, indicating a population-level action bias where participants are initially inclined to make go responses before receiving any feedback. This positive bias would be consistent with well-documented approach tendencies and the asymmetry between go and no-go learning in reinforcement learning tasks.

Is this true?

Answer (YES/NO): YES